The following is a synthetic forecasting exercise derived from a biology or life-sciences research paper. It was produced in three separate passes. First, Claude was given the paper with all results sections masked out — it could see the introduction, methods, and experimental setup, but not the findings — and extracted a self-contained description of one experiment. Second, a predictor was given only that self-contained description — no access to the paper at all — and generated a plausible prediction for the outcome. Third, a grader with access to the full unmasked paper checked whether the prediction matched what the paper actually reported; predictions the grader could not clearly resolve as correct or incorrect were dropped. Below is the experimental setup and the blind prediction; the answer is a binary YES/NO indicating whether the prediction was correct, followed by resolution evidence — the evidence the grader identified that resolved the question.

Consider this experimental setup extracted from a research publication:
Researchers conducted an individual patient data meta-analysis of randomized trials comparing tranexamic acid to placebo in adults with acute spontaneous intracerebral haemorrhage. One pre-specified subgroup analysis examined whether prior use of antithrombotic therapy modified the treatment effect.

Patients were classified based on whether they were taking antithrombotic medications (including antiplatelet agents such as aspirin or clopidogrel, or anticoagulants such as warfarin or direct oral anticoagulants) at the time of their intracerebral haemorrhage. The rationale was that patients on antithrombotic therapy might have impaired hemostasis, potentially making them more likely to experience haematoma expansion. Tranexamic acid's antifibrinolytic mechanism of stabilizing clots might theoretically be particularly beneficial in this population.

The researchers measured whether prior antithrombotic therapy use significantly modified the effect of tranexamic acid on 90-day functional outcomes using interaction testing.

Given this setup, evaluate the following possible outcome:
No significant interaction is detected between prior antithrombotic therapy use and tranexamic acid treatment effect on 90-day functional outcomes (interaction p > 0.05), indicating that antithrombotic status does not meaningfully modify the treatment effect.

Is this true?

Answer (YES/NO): YES